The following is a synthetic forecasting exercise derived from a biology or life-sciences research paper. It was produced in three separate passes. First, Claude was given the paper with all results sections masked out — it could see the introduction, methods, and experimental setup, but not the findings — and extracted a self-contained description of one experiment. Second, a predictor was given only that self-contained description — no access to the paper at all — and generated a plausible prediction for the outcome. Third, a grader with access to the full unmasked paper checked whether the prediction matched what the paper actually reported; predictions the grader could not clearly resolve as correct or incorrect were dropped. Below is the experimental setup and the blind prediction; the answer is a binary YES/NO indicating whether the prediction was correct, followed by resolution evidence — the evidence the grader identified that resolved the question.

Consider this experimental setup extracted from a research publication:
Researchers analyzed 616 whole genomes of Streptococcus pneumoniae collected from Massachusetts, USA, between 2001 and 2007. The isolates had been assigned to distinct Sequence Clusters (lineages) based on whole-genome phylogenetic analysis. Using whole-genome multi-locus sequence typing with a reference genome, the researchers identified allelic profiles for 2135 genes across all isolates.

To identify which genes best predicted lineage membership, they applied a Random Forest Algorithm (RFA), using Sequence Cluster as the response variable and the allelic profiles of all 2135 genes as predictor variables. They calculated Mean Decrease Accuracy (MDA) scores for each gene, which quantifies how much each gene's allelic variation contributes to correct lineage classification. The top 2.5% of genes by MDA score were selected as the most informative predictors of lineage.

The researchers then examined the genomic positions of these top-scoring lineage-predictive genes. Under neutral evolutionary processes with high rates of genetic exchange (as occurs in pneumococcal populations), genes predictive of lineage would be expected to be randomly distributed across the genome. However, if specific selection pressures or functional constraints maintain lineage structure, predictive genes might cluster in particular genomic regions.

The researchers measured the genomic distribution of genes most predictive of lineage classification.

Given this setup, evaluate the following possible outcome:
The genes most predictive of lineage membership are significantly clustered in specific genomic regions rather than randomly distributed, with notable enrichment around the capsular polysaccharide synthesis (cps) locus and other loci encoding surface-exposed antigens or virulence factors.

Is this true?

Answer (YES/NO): NO